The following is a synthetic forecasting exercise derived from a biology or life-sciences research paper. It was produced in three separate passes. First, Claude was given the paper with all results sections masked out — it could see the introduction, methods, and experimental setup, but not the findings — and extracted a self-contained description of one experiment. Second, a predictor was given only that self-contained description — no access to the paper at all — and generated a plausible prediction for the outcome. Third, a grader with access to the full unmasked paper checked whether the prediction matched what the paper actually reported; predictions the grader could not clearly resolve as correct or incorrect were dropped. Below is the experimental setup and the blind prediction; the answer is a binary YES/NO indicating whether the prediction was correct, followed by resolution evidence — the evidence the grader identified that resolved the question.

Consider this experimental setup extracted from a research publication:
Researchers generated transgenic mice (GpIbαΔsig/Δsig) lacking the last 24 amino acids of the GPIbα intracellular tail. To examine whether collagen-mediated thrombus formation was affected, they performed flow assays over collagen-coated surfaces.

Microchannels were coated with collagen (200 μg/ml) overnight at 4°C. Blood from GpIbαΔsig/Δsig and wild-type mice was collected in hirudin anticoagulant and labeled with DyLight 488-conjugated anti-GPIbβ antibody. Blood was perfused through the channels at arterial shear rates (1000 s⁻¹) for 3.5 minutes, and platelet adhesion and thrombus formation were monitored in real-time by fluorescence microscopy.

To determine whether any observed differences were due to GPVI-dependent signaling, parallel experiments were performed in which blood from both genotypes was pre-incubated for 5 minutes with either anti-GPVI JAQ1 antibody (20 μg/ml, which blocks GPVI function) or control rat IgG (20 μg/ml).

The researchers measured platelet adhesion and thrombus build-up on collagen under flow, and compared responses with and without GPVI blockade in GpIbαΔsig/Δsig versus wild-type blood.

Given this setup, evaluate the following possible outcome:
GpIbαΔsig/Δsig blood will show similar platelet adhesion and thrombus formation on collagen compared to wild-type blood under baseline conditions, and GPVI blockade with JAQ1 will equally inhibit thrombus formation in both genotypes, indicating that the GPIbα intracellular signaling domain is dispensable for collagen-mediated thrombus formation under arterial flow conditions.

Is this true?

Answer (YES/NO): NO